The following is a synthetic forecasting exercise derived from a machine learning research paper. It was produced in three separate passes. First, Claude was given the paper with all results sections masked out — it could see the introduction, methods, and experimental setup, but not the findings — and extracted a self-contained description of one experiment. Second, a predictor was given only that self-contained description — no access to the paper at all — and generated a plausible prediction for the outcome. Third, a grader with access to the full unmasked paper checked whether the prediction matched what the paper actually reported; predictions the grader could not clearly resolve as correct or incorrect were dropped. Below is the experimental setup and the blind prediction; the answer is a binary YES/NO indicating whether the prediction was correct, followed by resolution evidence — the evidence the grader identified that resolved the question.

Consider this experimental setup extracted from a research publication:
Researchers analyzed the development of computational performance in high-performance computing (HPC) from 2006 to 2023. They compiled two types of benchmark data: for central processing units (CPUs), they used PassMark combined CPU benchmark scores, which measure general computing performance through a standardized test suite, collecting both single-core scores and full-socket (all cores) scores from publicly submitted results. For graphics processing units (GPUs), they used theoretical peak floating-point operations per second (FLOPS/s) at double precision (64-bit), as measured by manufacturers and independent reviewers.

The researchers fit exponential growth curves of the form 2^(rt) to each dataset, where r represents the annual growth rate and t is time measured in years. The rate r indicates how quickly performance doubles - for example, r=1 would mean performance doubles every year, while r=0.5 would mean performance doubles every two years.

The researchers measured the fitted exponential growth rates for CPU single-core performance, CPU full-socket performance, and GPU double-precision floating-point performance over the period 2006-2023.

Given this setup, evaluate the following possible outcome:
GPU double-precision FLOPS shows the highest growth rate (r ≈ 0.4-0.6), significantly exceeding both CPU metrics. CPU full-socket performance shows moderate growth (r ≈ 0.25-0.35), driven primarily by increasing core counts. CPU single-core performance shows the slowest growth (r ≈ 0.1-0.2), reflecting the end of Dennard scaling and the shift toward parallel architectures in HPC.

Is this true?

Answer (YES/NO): NO